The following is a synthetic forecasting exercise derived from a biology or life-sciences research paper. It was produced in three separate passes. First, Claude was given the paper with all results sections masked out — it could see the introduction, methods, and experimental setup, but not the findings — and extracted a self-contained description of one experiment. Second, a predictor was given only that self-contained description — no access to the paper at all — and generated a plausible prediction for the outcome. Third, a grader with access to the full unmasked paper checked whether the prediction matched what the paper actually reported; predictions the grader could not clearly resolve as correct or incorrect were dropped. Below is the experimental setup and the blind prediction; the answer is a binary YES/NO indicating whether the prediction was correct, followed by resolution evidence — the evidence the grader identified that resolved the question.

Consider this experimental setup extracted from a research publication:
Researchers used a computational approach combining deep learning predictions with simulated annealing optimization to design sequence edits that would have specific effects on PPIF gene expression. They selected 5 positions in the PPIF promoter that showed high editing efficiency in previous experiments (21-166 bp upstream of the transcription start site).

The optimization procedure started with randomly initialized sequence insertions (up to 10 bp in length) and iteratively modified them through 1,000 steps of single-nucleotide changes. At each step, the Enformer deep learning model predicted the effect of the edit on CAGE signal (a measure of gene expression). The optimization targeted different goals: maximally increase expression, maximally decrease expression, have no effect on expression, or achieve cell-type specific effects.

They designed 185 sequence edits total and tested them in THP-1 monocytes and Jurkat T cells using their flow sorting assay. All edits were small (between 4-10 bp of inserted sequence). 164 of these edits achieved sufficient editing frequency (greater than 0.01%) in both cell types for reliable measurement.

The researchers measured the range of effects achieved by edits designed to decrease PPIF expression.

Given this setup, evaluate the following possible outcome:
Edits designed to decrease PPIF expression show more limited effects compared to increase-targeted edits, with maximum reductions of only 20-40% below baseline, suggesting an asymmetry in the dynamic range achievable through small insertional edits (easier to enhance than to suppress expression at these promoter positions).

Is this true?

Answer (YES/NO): NO